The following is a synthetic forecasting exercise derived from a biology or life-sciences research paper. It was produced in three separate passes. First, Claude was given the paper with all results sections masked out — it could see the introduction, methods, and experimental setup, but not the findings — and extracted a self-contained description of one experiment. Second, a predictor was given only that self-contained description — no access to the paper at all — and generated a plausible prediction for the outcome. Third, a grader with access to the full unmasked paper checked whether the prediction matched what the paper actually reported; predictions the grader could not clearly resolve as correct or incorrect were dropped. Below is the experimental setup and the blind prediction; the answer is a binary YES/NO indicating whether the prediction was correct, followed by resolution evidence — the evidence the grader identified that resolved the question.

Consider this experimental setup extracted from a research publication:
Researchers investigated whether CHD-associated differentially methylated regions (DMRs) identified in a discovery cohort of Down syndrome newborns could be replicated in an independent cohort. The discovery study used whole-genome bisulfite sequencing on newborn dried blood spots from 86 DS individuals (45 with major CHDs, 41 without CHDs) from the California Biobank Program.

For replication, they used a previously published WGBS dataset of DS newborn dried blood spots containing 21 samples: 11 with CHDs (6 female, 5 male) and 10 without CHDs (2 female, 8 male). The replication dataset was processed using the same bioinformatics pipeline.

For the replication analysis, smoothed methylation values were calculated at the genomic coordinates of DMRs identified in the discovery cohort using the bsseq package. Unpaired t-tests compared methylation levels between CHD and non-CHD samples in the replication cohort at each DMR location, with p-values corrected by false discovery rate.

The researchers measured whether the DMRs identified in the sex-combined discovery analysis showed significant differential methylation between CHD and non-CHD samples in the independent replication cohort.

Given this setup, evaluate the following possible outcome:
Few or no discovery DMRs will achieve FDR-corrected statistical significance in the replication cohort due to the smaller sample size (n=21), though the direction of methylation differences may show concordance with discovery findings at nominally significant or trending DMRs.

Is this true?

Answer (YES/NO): YES